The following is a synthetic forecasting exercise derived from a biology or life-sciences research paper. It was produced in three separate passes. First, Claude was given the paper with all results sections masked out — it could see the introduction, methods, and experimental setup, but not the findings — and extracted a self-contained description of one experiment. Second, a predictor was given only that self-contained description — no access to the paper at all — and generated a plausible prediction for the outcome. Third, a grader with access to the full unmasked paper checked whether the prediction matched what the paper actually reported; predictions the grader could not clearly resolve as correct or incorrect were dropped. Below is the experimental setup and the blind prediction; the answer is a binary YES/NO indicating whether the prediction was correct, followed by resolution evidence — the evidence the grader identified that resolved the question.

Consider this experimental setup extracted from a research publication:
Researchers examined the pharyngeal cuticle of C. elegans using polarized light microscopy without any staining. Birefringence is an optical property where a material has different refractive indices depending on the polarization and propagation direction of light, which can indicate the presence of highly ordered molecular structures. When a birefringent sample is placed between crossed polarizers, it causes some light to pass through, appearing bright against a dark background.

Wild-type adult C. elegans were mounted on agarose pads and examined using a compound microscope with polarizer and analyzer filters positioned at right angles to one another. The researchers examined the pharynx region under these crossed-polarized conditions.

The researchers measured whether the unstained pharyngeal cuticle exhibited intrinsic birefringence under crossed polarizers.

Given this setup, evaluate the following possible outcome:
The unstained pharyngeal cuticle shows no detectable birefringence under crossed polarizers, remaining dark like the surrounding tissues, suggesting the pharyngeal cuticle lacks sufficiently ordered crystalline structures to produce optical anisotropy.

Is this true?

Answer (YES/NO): YES